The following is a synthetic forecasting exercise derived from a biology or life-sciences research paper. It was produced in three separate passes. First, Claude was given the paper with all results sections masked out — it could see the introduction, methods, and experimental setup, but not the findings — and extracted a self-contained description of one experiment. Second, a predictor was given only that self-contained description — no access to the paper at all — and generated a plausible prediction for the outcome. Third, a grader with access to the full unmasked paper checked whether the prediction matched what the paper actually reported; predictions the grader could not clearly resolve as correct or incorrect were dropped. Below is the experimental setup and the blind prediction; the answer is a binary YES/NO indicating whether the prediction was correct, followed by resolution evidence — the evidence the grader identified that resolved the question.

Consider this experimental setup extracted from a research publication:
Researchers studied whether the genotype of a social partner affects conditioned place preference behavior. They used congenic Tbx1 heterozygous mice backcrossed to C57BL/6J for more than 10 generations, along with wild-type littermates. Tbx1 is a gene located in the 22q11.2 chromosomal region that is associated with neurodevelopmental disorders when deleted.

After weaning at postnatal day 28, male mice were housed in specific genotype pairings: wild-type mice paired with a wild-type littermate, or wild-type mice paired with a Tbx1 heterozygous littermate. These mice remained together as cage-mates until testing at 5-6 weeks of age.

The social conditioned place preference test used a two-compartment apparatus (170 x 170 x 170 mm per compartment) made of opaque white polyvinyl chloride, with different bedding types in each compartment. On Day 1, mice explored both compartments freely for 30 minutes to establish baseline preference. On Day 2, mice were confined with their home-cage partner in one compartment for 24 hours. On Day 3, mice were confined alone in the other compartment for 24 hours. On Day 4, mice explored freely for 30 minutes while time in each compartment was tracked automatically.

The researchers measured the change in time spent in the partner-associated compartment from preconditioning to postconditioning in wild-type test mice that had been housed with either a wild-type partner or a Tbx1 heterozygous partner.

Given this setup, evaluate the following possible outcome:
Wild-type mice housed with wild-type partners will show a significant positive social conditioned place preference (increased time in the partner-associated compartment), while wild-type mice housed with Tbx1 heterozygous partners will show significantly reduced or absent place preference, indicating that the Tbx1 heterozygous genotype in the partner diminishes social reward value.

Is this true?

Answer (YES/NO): YES